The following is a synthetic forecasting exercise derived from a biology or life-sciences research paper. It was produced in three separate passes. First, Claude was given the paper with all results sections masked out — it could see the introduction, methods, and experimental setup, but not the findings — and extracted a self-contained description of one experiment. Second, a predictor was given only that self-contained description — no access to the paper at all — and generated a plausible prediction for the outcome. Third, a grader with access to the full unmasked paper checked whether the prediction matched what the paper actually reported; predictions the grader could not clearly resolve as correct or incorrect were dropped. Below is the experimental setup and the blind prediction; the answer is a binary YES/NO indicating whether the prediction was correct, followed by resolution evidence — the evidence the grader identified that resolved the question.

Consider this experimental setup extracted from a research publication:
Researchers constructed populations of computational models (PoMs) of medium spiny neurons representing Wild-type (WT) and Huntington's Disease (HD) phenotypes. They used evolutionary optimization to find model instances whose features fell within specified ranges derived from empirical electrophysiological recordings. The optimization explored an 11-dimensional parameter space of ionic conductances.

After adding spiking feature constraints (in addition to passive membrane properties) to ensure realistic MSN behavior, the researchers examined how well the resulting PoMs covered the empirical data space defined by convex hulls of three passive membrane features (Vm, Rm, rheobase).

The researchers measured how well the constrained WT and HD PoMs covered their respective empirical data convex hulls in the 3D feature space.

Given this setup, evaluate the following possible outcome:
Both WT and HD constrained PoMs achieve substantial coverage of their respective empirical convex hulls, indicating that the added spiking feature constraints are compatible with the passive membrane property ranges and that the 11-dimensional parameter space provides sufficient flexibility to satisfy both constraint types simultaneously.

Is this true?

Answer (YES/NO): NO